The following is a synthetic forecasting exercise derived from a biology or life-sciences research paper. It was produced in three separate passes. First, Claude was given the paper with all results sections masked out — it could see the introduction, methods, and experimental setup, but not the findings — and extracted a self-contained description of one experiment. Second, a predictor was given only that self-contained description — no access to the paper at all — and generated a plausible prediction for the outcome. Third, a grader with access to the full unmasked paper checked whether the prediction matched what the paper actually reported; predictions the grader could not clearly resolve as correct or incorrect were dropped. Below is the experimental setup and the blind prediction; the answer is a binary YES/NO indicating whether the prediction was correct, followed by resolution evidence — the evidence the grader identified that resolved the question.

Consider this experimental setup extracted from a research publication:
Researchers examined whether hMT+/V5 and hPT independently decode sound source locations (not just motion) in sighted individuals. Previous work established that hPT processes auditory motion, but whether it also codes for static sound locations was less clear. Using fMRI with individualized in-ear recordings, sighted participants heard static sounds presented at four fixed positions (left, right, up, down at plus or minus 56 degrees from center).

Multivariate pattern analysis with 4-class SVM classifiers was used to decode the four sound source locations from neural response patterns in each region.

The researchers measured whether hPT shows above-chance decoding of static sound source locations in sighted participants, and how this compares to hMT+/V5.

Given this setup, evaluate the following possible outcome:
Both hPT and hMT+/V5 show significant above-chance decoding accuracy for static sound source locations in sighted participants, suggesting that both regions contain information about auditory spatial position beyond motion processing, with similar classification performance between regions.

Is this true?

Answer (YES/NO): NO